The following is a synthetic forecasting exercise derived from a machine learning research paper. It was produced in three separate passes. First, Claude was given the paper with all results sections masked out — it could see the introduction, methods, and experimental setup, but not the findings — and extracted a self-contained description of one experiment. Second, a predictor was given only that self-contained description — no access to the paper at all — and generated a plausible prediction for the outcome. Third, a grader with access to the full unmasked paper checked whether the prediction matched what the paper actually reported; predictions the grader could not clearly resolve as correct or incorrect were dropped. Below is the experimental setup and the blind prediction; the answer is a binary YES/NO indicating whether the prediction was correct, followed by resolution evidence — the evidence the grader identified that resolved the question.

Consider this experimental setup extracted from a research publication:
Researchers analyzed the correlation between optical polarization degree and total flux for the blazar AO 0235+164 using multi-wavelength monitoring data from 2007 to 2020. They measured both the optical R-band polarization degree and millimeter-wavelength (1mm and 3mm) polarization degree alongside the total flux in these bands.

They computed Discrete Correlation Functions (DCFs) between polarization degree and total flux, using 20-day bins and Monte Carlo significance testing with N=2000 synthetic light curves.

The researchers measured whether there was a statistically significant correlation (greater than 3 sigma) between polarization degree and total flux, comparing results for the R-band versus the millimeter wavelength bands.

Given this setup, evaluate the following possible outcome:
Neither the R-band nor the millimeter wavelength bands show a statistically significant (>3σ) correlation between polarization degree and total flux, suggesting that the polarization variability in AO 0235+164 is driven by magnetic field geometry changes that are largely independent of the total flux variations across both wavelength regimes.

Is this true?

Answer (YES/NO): NO